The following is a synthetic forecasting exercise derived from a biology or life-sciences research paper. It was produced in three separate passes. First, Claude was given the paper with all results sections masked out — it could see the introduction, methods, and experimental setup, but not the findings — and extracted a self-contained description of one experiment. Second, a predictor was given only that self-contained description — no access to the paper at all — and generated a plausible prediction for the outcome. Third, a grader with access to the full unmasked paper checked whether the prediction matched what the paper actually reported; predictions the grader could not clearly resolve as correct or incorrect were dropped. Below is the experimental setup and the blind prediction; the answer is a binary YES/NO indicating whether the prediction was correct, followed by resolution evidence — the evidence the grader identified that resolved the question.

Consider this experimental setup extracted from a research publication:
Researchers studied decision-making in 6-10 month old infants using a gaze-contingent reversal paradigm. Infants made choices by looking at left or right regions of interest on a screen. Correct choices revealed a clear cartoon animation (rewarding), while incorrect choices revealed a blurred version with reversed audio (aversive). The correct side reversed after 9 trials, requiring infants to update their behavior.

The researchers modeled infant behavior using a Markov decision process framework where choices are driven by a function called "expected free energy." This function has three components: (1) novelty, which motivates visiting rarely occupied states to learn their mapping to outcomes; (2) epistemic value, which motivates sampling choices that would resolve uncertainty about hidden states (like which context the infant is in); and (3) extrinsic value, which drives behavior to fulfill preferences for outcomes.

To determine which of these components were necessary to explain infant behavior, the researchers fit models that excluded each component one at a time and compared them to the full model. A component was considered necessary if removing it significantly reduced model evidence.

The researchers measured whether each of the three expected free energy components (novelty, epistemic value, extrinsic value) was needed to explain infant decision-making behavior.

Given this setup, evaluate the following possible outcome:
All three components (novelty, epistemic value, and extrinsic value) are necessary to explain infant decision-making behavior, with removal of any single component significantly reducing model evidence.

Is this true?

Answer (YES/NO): NO